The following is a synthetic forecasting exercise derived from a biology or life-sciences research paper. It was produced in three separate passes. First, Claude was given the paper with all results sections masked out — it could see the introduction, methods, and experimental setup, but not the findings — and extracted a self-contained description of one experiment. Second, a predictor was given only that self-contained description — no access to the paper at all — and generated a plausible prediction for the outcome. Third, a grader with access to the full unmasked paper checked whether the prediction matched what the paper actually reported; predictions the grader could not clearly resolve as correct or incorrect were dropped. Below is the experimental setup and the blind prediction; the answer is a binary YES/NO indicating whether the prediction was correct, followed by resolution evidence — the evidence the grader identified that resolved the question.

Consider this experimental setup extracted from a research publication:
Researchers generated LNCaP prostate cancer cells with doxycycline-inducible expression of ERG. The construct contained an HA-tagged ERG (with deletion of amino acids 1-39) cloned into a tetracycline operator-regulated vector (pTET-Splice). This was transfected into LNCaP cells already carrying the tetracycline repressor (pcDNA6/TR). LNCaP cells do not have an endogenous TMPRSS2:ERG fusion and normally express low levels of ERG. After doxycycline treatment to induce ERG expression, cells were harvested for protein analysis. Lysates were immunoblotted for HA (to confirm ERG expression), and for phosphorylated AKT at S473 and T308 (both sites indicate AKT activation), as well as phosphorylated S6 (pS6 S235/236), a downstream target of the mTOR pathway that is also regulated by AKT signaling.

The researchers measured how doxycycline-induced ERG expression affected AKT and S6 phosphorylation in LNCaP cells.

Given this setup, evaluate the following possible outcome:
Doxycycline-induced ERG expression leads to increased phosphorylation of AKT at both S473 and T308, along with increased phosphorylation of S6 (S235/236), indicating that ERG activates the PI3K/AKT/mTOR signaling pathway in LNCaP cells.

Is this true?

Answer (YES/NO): NO